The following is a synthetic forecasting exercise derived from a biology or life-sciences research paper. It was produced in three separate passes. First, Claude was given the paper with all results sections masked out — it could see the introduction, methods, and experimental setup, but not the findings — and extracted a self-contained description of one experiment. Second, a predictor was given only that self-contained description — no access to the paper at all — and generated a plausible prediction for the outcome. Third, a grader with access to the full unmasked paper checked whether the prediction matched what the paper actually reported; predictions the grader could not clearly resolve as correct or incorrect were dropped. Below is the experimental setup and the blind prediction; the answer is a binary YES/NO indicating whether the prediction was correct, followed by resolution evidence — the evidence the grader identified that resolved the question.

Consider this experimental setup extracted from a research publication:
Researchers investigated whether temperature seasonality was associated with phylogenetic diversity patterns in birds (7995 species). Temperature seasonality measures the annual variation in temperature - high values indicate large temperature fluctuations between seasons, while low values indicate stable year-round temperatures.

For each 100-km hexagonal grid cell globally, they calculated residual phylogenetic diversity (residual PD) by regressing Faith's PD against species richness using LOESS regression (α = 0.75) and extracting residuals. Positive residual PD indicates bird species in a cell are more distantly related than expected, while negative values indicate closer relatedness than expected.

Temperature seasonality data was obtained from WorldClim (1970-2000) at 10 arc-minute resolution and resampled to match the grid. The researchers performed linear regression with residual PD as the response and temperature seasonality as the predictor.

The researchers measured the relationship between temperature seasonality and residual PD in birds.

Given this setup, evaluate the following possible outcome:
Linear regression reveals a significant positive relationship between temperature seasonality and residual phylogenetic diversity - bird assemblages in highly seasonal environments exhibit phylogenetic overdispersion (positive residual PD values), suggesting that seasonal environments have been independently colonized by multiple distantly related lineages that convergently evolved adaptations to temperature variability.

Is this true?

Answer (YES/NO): NO